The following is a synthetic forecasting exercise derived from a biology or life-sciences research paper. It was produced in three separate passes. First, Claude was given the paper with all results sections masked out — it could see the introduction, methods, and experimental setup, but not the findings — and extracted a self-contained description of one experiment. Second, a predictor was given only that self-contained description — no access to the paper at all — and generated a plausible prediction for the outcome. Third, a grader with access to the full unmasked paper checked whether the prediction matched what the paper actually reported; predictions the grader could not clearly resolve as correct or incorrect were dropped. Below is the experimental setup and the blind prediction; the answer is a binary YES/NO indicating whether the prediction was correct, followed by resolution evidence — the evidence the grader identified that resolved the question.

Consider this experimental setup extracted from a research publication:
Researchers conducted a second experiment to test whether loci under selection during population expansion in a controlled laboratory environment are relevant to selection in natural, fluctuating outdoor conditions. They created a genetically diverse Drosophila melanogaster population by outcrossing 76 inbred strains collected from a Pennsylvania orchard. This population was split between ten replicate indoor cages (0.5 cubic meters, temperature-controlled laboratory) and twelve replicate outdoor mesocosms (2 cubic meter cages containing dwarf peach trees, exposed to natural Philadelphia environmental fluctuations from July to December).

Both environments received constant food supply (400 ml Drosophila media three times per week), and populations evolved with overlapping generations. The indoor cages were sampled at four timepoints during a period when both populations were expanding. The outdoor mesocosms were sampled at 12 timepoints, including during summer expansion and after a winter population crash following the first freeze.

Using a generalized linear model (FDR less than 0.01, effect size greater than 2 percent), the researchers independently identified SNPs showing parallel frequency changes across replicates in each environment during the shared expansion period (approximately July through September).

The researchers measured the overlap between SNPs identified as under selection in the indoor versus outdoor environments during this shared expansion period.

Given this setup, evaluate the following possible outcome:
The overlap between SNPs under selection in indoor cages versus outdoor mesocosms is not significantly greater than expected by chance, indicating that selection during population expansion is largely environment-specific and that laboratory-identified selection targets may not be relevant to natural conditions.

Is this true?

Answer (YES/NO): NO